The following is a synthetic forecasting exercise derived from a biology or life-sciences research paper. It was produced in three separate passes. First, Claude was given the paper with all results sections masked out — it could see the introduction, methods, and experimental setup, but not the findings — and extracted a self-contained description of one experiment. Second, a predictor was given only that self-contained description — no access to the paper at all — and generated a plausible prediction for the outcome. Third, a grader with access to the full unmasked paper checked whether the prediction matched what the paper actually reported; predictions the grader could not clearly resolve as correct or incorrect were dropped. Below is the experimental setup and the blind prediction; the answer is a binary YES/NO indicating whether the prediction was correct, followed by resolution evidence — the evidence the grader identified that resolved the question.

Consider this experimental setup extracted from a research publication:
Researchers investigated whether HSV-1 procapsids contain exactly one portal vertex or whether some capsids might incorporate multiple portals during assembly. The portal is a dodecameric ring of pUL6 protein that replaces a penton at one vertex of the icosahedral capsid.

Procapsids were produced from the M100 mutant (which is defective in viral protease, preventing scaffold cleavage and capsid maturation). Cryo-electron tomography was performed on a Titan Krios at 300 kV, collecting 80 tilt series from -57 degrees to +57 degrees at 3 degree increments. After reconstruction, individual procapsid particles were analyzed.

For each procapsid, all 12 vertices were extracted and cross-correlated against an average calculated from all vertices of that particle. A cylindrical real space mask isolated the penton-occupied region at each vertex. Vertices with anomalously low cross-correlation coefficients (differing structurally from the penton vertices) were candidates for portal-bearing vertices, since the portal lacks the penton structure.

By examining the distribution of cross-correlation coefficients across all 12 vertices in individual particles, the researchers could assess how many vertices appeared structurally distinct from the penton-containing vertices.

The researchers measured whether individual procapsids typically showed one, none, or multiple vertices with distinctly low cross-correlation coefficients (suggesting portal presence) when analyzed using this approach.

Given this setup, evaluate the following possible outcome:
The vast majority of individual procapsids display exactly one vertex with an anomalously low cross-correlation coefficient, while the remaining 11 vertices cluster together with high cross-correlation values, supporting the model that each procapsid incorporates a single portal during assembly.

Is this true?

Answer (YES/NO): NO